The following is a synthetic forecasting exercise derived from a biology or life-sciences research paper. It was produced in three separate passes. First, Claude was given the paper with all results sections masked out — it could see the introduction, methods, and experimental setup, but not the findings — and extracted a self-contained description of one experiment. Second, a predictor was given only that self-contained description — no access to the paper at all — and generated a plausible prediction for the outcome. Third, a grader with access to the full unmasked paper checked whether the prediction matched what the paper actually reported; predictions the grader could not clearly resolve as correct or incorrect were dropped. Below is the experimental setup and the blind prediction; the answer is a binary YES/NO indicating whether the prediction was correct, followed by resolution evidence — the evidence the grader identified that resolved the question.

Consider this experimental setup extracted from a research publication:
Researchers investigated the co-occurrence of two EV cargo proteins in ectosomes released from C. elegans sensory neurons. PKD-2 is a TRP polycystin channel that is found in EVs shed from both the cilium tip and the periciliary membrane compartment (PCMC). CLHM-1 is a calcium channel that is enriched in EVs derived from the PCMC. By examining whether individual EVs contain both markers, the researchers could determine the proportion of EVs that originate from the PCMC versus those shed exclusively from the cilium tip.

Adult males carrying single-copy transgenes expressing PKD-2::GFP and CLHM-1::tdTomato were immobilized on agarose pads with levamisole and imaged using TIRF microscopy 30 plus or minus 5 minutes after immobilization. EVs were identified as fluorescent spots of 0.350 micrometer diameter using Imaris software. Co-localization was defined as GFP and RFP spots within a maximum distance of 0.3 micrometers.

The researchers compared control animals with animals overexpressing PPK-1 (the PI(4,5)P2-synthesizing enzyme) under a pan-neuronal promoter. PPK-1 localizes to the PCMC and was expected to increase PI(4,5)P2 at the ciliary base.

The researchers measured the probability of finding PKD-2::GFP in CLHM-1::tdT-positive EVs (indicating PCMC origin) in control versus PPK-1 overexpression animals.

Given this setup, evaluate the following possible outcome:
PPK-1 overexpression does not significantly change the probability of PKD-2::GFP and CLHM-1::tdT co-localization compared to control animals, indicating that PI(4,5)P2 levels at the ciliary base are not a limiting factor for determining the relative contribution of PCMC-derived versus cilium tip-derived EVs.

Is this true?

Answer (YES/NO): YES